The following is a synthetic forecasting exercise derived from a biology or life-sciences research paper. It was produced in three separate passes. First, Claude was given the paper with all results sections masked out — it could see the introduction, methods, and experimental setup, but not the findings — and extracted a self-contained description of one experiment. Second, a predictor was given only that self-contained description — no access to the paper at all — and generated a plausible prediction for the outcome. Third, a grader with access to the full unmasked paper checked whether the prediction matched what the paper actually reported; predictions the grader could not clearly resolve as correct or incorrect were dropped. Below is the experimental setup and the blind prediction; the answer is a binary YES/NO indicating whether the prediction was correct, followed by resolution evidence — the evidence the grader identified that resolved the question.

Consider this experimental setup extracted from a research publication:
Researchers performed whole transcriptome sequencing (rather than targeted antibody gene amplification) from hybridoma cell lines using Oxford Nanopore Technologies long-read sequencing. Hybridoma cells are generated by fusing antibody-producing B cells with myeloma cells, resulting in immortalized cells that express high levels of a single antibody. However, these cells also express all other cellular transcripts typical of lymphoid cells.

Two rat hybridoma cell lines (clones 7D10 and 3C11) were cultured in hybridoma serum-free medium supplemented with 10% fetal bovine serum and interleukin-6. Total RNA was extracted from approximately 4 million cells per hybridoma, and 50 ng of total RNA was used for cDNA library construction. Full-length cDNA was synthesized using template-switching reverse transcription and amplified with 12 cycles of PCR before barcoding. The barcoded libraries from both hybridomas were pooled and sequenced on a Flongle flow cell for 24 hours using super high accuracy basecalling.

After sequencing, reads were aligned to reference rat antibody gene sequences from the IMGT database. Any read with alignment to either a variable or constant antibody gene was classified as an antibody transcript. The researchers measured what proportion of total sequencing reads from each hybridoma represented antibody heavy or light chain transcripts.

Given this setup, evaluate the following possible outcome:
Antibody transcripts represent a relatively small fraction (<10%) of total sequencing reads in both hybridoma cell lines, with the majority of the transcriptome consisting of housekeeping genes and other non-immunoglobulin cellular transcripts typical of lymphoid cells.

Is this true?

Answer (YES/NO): YES